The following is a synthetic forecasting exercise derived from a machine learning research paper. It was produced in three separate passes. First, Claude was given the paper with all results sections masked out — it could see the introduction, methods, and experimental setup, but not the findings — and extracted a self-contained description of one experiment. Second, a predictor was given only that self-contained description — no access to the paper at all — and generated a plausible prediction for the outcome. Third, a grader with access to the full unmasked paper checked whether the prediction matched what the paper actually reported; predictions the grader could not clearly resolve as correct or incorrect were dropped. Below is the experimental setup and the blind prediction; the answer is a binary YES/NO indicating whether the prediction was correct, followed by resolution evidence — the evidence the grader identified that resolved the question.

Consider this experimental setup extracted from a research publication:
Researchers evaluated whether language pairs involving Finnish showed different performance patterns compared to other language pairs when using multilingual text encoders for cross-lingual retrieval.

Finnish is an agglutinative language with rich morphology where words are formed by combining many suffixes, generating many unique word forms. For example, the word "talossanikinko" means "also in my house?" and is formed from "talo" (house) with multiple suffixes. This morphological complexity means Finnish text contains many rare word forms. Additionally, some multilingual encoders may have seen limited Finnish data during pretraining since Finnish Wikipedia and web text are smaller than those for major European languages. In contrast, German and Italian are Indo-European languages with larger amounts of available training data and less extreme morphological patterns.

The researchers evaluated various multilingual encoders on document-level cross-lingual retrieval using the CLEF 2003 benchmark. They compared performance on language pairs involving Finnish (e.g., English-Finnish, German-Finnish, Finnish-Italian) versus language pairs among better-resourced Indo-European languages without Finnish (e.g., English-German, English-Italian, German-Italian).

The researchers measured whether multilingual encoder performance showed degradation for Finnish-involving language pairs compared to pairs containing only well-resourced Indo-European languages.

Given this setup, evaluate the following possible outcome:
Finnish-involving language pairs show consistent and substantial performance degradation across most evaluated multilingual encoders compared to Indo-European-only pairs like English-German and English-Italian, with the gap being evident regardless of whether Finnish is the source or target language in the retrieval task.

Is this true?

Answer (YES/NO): NO